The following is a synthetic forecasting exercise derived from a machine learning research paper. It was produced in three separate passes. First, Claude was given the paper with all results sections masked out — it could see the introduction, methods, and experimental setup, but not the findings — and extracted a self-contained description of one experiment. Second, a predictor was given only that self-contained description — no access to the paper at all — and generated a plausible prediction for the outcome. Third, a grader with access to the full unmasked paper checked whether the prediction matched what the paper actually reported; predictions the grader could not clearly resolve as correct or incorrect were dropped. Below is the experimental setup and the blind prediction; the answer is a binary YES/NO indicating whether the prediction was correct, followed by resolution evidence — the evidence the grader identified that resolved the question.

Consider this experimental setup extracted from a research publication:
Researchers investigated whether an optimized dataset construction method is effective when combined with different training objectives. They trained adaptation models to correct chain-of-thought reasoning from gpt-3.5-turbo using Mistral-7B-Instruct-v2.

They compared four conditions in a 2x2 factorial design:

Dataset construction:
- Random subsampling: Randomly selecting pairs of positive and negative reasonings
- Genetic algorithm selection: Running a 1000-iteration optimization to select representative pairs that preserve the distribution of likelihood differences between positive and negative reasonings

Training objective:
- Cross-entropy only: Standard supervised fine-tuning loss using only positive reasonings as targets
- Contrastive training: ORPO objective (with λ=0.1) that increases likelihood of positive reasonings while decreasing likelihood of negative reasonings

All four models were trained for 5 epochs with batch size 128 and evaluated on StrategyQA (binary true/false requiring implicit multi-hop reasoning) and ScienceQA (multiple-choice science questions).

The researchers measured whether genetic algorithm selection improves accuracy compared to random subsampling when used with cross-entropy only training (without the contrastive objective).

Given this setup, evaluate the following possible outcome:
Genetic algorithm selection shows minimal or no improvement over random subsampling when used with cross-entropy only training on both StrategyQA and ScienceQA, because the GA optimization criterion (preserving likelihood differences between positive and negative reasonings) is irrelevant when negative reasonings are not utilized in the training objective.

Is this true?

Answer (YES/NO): YES